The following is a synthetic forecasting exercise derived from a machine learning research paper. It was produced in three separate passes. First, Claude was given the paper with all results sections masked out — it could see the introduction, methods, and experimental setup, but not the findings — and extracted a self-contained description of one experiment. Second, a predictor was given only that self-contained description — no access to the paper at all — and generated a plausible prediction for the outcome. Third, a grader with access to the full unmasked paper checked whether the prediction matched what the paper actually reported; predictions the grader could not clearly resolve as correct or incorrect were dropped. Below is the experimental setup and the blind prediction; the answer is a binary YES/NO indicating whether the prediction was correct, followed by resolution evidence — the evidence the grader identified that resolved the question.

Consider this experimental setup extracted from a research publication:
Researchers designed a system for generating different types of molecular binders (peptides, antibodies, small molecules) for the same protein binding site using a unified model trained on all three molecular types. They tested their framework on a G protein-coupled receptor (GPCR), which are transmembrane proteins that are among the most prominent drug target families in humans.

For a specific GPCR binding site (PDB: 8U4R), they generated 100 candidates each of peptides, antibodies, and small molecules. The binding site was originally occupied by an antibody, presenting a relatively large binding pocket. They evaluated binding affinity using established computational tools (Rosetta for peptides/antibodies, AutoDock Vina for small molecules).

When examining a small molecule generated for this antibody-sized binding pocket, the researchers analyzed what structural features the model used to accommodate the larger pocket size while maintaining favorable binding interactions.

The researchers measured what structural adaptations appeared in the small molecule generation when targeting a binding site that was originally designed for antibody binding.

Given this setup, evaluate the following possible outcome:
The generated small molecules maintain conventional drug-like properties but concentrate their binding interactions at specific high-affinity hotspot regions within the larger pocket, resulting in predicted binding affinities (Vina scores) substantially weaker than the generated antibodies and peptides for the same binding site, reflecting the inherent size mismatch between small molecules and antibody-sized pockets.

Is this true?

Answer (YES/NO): NO